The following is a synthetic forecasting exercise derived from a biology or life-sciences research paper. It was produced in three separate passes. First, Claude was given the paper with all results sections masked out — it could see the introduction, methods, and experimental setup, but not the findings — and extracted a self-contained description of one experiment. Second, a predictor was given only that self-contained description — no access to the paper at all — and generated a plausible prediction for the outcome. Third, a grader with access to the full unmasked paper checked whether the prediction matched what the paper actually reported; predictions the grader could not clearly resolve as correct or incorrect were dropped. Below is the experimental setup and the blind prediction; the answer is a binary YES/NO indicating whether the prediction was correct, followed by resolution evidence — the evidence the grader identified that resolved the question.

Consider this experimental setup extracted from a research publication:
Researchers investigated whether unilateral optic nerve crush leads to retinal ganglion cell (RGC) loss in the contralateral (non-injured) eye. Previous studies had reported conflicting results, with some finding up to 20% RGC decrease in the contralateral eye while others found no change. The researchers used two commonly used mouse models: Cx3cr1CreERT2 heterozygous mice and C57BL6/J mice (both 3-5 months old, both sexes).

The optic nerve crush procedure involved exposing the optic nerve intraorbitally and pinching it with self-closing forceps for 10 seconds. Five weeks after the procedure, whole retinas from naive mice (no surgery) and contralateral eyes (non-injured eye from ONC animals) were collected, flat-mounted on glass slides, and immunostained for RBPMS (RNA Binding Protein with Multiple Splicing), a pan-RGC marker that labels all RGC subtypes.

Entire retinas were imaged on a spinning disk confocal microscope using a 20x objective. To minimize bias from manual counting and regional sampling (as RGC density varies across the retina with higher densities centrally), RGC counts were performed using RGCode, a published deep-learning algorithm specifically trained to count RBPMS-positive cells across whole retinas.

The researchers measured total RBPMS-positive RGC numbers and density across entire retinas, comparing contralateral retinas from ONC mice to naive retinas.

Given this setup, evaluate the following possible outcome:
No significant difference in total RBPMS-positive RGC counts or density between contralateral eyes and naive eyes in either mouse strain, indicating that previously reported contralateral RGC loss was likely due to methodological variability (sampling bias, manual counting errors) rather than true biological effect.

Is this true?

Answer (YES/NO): YES